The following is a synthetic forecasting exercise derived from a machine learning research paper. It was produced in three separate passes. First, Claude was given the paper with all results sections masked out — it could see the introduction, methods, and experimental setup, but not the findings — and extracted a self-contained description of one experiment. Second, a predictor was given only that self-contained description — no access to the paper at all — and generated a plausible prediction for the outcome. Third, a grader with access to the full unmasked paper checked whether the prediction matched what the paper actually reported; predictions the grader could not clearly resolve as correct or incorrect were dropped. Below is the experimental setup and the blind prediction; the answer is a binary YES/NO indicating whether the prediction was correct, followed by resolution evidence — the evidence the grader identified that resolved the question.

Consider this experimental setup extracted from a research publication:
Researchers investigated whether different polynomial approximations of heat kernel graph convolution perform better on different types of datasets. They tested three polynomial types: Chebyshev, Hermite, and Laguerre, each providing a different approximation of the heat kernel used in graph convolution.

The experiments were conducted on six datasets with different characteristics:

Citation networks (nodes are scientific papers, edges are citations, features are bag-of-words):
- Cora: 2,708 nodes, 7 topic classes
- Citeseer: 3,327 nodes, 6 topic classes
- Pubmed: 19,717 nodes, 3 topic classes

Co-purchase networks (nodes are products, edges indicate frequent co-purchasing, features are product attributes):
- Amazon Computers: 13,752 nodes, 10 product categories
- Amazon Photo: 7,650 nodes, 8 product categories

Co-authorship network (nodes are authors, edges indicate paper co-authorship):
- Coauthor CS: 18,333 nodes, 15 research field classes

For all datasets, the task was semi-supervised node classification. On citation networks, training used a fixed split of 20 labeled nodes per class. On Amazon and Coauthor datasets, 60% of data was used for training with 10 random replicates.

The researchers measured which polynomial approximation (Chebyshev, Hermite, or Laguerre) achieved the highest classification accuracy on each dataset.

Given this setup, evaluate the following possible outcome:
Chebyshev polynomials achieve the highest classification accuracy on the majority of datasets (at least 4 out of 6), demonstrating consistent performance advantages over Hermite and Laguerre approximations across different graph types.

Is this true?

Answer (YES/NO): YES